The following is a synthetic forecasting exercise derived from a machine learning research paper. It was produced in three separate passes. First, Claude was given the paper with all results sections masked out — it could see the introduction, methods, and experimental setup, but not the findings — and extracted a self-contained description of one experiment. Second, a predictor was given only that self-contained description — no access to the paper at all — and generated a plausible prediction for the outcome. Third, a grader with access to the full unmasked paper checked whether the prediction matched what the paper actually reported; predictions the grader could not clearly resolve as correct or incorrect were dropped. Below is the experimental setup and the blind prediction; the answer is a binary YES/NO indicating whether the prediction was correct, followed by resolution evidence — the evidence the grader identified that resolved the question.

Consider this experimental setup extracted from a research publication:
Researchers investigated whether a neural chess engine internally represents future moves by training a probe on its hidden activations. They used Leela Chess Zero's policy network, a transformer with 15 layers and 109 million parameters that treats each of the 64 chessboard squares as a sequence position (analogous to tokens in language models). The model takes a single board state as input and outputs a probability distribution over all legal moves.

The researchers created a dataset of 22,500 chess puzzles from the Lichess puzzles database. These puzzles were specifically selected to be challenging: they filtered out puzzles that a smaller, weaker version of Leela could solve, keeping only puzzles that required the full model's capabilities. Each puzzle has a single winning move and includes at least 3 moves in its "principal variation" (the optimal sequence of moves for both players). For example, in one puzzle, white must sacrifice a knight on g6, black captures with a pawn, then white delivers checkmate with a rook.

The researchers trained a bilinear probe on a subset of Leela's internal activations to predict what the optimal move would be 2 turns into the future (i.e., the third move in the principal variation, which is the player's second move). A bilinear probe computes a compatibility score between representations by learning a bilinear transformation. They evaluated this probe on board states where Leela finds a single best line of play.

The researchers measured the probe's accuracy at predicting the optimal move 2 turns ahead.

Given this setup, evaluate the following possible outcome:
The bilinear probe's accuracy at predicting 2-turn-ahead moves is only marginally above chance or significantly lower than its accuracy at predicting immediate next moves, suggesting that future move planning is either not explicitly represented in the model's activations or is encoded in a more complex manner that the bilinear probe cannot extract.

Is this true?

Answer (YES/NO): NO